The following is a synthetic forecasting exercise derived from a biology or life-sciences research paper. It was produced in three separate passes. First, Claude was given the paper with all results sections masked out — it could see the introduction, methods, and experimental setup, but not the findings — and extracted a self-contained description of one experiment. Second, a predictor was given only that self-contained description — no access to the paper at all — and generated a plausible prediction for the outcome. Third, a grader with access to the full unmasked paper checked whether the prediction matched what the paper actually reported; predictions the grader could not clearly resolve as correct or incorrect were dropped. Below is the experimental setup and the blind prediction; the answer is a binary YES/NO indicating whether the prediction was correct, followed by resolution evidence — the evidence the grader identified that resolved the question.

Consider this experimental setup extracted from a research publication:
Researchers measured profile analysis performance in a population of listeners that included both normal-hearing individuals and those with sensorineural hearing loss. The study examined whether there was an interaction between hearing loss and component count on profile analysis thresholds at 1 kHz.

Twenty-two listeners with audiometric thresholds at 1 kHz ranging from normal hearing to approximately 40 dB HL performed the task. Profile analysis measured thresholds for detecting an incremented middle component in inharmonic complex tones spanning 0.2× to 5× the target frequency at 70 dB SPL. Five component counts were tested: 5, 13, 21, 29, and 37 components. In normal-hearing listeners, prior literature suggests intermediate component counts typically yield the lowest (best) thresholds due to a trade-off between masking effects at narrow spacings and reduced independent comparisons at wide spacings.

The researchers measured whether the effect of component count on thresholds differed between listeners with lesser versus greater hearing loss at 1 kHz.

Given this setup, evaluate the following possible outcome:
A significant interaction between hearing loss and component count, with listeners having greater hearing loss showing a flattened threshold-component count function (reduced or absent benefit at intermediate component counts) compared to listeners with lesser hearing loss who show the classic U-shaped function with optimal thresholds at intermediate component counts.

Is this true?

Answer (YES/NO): NO